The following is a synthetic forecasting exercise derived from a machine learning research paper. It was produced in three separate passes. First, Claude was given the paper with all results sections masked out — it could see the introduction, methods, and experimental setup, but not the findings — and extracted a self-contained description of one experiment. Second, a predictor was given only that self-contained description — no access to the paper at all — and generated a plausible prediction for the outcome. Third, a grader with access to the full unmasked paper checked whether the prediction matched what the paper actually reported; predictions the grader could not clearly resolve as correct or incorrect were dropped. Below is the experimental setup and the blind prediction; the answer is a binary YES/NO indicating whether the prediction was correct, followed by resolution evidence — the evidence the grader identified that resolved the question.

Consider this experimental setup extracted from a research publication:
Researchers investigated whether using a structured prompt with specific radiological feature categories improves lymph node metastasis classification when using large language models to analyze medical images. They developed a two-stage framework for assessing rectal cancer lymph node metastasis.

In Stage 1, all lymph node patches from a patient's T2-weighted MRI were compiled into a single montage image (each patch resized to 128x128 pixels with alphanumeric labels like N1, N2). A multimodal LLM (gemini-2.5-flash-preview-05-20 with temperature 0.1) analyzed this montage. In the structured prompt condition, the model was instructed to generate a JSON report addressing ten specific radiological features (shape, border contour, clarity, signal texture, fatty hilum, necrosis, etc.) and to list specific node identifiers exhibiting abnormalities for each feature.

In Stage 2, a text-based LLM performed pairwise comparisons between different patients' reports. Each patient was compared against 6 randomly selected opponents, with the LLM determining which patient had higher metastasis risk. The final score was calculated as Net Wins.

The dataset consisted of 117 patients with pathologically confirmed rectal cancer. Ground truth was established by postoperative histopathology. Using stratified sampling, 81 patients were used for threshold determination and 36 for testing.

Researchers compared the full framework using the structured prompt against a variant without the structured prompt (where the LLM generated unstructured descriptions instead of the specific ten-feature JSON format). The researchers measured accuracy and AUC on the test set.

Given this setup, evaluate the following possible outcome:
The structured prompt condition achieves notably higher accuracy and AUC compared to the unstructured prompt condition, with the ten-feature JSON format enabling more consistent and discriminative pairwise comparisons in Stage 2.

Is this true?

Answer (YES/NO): YES